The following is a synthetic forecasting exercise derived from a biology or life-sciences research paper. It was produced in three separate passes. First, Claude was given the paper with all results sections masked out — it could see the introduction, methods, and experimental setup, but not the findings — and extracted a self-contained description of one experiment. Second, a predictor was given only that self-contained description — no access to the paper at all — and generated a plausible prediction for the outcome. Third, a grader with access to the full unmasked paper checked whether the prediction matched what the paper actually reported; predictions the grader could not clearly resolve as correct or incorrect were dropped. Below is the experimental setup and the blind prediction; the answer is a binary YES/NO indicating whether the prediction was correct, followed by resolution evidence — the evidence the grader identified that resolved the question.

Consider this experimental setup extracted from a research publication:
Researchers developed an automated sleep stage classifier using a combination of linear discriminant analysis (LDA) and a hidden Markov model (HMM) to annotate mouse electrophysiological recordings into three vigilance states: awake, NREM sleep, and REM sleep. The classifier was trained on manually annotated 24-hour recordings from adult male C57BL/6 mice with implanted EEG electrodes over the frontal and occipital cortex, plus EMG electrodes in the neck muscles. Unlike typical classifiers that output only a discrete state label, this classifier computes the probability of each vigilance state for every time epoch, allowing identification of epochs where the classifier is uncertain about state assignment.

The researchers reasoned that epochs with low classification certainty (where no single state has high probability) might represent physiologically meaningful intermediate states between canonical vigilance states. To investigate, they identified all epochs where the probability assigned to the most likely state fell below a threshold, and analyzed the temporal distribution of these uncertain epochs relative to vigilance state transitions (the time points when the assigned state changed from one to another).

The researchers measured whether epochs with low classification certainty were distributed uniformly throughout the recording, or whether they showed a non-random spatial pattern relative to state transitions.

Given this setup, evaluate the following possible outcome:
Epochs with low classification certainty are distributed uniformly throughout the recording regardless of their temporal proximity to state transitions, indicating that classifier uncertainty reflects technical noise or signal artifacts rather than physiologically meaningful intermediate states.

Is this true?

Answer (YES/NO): NO